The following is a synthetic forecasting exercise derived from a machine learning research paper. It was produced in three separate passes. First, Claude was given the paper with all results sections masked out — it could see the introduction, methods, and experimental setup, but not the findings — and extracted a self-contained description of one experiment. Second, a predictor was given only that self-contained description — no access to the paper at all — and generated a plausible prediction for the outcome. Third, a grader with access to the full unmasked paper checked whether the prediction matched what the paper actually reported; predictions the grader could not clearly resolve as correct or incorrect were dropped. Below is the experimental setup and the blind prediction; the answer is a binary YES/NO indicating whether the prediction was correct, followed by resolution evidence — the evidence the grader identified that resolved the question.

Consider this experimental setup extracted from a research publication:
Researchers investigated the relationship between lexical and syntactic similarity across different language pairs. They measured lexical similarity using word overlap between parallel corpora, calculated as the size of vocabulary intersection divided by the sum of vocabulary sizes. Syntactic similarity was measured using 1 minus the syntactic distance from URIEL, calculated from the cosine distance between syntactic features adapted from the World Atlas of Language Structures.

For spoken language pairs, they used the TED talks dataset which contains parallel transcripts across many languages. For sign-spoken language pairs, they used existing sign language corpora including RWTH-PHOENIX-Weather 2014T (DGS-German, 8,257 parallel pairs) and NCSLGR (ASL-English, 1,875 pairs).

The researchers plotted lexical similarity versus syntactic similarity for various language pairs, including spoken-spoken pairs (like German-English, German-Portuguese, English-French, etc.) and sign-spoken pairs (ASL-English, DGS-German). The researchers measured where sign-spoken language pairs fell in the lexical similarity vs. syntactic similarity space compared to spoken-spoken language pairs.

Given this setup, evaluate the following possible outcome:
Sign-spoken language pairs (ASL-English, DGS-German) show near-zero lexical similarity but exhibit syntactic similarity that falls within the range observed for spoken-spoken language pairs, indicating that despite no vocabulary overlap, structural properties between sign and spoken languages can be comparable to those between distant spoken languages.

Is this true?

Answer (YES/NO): NO